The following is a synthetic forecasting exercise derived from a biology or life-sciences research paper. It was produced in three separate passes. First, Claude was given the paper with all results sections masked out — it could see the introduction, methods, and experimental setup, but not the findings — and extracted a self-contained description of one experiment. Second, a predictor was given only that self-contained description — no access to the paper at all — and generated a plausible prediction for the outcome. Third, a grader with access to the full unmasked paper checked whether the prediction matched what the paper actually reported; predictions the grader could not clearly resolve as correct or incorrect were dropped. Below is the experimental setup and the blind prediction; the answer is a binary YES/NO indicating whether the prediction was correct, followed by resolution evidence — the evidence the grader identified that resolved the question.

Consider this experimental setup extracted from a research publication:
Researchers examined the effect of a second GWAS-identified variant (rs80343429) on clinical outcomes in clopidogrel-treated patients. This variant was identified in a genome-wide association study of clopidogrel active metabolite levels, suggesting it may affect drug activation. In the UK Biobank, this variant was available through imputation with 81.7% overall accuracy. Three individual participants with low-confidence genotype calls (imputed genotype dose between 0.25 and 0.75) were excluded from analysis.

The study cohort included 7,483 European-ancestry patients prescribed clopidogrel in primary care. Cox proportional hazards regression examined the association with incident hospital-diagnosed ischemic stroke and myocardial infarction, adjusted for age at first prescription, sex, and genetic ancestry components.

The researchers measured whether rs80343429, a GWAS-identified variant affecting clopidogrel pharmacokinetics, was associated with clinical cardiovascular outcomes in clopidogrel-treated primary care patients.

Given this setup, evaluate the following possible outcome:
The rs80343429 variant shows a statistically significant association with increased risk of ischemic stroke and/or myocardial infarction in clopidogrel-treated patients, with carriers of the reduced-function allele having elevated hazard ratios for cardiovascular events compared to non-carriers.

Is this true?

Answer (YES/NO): NO